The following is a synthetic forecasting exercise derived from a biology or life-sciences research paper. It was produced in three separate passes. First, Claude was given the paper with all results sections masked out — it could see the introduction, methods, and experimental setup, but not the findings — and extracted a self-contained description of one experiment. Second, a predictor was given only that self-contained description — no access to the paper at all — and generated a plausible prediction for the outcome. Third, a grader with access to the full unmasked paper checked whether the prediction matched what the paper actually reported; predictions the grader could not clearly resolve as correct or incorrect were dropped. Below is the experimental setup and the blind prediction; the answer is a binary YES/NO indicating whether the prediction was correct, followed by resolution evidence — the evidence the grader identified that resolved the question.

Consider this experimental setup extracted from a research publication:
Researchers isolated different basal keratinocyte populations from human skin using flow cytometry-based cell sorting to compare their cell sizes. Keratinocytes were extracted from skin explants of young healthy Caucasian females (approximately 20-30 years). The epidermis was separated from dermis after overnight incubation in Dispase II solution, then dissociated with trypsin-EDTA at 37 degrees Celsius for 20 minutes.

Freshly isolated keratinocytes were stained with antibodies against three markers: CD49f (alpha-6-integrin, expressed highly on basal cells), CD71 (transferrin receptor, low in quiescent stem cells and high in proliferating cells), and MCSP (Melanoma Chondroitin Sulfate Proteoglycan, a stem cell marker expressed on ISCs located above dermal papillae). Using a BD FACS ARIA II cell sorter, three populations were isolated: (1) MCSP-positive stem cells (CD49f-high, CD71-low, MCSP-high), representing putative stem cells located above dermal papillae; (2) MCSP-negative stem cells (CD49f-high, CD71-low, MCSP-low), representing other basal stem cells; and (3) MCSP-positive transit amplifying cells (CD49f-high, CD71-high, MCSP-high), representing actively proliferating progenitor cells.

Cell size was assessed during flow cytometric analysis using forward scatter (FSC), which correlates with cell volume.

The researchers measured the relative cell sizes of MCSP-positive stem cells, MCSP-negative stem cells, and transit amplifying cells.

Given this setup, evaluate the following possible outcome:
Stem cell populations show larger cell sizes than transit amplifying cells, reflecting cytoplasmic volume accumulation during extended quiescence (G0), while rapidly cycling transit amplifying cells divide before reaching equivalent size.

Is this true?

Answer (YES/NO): NO